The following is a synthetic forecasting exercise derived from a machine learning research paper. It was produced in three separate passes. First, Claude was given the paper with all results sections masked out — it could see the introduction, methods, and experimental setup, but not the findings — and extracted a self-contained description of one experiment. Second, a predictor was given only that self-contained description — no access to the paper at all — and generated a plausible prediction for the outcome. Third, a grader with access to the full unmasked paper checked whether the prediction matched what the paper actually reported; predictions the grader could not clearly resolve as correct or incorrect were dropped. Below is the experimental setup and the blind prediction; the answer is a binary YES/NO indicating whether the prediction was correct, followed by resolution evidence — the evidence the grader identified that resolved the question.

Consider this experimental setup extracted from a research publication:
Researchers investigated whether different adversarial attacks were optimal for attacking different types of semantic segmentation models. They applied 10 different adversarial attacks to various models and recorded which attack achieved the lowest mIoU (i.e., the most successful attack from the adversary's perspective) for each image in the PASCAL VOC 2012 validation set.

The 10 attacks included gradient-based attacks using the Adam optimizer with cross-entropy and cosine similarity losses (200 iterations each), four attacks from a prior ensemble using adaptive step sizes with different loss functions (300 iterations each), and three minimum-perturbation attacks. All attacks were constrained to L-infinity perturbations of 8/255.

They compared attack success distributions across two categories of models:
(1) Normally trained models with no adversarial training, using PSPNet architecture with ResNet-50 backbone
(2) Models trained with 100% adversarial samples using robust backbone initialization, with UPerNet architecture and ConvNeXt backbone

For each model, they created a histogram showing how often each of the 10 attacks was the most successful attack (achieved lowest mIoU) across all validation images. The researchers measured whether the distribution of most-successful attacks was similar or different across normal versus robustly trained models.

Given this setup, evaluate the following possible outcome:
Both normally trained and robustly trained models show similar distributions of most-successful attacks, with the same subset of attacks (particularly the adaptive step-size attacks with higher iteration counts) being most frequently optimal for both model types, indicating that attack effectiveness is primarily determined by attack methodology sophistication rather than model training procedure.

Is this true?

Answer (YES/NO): NO